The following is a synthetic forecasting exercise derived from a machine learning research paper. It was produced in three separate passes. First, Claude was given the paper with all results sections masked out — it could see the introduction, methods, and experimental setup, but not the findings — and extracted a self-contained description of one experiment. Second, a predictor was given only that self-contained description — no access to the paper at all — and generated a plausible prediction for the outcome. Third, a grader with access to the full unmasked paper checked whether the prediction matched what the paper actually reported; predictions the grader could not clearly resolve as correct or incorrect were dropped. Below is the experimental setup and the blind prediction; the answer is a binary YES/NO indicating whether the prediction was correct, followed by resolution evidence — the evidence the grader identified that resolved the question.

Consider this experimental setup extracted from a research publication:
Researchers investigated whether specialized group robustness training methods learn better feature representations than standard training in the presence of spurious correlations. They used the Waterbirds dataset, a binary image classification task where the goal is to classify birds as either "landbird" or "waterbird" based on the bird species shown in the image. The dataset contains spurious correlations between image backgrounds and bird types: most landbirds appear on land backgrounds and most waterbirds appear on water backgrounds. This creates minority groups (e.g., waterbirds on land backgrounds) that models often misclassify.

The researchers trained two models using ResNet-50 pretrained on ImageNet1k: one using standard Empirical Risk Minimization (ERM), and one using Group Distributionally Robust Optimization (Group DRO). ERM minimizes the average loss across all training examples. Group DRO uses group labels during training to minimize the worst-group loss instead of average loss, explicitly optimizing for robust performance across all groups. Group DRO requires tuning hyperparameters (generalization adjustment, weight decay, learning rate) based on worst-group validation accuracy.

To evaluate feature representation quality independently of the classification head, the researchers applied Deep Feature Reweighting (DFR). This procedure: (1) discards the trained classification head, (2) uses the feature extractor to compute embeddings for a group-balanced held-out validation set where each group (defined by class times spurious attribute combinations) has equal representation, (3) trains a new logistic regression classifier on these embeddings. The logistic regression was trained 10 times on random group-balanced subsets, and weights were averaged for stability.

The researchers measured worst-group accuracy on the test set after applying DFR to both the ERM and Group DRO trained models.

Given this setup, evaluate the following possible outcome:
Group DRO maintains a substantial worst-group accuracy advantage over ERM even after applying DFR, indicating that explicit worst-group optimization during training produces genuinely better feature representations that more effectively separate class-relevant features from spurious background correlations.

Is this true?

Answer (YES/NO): NO